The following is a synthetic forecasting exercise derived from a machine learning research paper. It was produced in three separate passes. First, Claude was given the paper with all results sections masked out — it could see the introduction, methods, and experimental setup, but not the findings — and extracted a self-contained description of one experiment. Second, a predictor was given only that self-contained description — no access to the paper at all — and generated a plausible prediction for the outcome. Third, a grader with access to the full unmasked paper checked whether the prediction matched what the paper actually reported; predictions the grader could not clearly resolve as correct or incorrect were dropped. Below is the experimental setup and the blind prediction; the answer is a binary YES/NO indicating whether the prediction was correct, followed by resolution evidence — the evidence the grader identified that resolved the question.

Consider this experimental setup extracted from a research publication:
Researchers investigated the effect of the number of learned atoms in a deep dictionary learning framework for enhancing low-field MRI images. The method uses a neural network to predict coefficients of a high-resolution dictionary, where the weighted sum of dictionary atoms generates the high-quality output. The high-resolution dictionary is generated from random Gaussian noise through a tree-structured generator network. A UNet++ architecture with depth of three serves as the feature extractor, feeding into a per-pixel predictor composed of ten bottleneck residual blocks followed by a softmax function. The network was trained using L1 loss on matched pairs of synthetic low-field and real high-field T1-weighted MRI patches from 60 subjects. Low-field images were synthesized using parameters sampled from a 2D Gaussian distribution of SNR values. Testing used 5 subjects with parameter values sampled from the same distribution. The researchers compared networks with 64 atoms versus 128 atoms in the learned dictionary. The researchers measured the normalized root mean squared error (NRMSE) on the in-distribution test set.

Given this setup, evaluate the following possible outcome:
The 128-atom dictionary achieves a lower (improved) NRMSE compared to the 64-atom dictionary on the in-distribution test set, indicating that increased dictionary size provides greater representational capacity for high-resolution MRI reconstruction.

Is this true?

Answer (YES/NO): YES